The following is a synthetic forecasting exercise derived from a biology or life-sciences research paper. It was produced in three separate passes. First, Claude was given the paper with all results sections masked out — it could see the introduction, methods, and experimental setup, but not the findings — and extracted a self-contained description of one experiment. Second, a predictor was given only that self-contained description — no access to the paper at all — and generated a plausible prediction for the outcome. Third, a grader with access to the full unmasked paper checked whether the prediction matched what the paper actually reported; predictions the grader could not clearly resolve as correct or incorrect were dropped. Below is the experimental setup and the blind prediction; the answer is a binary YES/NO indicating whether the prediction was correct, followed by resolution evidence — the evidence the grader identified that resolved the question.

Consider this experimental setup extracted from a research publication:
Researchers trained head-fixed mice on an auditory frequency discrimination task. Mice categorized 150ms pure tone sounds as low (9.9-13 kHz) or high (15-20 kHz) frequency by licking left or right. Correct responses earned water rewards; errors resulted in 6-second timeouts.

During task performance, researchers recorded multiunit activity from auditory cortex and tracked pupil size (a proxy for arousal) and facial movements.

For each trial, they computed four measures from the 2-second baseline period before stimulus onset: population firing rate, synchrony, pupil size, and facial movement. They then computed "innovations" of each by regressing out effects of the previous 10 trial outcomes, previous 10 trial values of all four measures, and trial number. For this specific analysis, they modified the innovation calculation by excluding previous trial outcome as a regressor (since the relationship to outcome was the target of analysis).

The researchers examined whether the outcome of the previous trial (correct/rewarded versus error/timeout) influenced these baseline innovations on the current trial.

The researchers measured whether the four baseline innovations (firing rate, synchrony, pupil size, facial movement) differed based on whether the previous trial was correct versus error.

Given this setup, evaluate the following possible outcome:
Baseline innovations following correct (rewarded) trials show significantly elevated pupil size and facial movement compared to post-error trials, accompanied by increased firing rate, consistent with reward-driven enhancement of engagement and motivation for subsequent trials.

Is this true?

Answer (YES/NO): NO